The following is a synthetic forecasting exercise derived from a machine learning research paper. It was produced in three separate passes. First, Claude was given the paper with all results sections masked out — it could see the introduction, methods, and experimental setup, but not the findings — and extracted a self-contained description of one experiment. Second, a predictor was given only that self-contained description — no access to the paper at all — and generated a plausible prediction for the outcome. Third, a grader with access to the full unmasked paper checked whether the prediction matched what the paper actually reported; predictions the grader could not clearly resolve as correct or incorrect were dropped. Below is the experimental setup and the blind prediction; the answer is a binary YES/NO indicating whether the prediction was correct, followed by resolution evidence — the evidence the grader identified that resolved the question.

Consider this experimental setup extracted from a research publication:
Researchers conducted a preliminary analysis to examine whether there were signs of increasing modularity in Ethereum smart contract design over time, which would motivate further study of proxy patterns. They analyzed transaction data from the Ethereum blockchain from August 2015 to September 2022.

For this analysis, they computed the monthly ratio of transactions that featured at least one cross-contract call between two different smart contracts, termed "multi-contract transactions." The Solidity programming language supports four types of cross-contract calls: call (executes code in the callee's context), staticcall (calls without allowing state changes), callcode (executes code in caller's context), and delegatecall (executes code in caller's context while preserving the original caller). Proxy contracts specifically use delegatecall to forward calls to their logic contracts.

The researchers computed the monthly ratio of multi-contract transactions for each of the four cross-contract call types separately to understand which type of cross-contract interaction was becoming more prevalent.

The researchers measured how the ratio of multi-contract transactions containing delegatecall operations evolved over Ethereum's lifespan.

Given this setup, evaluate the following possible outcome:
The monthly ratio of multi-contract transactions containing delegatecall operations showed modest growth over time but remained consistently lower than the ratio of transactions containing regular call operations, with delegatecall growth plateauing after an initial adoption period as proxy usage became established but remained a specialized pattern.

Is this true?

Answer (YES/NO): NO